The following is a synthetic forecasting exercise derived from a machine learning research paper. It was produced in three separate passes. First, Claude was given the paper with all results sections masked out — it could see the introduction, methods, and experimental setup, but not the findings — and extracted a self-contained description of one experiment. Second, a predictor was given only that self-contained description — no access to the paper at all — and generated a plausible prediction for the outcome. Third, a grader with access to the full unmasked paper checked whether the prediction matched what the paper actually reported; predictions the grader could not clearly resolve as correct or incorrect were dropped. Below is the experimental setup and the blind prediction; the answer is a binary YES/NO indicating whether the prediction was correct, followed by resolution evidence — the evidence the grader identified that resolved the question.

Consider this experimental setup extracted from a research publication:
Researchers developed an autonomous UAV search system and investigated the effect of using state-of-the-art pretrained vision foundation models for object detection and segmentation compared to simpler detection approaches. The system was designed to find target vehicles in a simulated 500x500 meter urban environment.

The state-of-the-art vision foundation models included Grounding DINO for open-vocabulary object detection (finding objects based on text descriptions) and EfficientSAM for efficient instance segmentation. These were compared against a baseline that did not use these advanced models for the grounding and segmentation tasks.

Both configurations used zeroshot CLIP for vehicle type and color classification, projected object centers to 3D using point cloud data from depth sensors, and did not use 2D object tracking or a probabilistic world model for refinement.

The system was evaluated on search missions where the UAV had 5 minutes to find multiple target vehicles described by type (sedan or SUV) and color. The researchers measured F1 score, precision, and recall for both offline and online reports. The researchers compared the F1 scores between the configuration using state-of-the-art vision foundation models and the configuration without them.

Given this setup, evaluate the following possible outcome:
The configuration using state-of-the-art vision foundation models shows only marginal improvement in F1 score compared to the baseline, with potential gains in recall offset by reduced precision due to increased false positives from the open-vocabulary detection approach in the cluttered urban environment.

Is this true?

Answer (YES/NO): NO